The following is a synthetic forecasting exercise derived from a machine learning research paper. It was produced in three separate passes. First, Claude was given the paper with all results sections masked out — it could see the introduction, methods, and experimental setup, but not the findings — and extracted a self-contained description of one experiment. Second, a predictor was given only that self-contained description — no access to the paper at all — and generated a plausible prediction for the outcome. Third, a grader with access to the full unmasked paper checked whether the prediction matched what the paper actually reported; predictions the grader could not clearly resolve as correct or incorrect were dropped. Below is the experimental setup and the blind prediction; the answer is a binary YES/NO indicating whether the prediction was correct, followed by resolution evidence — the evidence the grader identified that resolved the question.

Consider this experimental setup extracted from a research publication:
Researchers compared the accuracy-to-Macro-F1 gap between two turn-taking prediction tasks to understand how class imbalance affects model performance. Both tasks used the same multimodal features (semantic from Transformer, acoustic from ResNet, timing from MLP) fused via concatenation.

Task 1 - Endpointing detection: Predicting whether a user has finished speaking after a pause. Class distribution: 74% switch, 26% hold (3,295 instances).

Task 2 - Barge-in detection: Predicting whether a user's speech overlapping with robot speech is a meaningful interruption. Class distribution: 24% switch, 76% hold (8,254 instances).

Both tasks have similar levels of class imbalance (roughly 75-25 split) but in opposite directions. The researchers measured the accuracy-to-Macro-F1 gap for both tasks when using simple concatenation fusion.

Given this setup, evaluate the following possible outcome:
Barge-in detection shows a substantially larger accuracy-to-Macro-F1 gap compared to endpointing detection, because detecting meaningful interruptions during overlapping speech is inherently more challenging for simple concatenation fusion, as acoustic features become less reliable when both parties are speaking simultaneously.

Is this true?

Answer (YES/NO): NO